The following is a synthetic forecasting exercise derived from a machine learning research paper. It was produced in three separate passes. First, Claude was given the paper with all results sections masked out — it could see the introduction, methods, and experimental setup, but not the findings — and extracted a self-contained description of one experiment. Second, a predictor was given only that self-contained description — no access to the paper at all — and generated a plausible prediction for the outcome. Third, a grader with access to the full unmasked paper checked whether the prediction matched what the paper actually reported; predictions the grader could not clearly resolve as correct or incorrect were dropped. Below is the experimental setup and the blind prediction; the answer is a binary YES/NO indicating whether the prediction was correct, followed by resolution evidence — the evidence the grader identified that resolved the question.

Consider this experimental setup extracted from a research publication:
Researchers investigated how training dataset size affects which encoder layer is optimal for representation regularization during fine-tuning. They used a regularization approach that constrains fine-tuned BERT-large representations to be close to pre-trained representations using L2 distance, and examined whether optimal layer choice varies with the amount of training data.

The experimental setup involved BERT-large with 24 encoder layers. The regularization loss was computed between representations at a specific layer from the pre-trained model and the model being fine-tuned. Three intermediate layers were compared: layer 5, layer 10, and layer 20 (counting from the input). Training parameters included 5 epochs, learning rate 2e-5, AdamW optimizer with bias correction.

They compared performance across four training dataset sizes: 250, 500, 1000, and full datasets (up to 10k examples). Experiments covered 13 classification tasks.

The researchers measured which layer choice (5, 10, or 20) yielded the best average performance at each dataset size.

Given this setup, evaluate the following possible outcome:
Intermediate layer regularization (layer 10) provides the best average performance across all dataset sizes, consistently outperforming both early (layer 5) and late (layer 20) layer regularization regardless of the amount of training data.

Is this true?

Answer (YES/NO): NO